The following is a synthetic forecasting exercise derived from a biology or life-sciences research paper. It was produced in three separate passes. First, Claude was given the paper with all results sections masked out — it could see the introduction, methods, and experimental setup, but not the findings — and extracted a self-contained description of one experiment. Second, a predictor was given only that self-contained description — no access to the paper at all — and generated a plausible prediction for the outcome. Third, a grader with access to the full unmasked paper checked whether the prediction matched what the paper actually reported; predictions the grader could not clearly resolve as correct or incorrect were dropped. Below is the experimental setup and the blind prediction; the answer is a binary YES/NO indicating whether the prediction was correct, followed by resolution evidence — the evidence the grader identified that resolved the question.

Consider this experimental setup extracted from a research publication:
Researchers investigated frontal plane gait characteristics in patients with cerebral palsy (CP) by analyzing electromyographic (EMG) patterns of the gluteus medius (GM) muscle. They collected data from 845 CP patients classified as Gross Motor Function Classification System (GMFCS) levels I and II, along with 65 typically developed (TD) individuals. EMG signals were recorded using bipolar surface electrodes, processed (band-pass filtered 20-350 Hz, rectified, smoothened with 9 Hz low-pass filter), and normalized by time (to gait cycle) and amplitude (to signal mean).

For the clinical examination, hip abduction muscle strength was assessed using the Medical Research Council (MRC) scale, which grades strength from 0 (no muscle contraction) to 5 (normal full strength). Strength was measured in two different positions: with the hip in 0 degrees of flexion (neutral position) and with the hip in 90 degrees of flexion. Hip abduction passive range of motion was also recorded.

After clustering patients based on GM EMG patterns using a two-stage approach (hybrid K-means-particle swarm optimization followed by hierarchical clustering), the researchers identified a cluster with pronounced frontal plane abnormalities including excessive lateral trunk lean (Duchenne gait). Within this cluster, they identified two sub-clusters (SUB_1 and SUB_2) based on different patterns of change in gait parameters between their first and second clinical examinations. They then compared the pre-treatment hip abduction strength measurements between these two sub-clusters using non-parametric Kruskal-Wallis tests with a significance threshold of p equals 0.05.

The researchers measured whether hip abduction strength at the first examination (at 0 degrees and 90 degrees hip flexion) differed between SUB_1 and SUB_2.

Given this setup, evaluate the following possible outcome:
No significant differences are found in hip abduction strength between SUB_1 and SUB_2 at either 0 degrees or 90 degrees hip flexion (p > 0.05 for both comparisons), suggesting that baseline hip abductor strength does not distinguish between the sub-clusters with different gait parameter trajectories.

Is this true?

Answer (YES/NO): YES